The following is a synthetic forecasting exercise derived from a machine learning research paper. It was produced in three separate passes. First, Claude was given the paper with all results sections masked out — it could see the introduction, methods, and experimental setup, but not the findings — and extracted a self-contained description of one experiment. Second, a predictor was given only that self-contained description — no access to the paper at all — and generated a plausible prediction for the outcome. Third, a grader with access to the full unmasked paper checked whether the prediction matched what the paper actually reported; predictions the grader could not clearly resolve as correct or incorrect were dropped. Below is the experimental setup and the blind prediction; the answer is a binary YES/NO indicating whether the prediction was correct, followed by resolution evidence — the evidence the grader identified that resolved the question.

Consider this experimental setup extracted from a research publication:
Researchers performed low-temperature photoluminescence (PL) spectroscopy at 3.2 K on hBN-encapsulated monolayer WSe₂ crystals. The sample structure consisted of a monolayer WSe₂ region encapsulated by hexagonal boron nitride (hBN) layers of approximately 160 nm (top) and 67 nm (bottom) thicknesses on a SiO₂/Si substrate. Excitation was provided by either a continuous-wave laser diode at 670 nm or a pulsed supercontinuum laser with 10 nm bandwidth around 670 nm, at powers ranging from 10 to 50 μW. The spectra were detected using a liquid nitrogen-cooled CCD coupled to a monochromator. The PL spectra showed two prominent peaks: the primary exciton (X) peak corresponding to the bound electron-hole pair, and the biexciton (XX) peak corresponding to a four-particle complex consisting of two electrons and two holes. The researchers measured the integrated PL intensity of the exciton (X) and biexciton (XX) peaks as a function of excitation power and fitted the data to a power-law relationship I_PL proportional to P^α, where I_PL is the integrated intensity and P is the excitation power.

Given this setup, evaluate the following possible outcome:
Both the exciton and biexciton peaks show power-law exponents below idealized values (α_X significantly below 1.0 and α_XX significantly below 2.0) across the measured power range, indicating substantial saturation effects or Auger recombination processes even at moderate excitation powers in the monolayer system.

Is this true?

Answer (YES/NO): NO